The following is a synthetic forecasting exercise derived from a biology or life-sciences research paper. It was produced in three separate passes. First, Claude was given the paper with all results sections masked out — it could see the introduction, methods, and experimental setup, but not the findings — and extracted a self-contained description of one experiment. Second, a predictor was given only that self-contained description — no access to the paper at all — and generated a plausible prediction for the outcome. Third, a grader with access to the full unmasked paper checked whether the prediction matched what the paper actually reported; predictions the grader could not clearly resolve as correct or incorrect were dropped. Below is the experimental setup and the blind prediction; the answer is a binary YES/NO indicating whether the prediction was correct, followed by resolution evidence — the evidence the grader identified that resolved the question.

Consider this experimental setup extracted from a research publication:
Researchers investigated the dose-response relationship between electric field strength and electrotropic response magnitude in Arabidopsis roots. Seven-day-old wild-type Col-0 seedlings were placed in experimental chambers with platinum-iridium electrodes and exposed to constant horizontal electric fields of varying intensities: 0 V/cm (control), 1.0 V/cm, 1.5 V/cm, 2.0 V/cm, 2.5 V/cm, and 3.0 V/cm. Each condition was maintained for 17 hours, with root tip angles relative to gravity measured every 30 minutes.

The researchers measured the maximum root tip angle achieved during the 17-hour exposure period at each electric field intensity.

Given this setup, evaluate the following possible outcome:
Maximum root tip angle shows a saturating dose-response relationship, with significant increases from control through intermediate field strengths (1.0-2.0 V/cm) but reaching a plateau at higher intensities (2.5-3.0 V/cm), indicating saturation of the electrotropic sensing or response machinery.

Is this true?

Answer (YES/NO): NO